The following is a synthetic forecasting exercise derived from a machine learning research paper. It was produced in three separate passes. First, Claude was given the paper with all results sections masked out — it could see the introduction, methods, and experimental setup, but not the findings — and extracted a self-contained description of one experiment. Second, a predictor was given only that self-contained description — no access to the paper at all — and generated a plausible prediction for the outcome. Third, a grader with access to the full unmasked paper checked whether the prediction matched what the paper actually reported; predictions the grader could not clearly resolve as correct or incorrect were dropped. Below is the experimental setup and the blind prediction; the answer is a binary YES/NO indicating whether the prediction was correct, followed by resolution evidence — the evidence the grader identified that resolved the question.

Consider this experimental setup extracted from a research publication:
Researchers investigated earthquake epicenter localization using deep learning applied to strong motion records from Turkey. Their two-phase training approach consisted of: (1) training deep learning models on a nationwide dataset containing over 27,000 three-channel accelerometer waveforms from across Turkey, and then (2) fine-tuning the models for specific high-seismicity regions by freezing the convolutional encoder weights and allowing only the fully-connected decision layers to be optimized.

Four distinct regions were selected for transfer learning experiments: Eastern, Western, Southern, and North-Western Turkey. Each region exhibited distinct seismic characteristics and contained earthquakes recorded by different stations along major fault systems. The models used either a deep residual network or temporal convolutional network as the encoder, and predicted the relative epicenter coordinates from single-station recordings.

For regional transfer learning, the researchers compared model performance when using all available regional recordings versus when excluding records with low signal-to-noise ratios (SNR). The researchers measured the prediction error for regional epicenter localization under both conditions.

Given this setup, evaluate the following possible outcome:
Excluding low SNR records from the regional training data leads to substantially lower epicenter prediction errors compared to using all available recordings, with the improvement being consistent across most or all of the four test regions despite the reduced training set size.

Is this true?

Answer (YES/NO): YES